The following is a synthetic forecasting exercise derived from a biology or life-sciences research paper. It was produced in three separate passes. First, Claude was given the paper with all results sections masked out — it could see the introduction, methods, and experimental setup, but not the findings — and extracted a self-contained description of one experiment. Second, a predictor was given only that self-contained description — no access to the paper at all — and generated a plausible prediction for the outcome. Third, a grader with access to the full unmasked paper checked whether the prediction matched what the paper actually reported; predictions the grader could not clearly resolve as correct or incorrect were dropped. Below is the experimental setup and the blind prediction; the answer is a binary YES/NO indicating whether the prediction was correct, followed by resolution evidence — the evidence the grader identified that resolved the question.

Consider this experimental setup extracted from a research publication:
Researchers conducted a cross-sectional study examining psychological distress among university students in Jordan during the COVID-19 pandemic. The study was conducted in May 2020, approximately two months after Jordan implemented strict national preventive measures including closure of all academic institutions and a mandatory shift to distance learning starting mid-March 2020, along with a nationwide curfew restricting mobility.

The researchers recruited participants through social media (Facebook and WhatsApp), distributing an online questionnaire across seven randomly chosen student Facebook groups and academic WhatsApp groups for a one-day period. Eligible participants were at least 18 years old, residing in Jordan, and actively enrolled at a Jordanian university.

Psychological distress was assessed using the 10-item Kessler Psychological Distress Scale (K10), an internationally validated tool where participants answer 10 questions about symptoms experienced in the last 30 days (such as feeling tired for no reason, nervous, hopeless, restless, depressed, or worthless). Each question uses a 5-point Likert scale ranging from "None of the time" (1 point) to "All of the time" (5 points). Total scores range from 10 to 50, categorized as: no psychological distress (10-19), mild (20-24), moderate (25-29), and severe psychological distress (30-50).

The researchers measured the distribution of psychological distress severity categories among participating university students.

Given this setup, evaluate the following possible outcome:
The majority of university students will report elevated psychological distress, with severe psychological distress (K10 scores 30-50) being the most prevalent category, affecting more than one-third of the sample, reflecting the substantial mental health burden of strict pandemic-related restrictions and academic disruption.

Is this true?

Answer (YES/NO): YES